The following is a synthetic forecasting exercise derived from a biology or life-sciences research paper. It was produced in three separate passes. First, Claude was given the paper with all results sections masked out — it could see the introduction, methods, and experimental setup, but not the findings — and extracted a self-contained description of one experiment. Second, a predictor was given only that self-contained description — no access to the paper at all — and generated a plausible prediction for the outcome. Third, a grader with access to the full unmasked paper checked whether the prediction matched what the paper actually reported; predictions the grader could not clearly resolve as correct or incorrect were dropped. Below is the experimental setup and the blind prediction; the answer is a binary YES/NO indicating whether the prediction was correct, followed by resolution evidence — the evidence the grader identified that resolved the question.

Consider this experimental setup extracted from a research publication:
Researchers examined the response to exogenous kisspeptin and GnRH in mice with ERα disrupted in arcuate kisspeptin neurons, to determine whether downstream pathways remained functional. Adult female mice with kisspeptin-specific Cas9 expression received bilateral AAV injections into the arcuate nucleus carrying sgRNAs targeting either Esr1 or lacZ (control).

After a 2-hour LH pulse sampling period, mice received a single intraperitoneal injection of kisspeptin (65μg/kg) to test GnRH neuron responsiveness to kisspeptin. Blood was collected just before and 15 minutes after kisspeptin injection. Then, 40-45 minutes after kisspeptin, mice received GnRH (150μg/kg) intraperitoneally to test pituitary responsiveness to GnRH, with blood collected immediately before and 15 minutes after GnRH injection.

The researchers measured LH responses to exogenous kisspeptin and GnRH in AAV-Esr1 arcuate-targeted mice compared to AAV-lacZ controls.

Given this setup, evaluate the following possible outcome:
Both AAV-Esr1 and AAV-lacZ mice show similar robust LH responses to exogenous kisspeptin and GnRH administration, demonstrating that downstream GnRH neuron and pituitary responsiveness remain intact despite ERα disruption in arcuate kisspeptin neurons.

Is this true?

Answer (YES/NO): NO